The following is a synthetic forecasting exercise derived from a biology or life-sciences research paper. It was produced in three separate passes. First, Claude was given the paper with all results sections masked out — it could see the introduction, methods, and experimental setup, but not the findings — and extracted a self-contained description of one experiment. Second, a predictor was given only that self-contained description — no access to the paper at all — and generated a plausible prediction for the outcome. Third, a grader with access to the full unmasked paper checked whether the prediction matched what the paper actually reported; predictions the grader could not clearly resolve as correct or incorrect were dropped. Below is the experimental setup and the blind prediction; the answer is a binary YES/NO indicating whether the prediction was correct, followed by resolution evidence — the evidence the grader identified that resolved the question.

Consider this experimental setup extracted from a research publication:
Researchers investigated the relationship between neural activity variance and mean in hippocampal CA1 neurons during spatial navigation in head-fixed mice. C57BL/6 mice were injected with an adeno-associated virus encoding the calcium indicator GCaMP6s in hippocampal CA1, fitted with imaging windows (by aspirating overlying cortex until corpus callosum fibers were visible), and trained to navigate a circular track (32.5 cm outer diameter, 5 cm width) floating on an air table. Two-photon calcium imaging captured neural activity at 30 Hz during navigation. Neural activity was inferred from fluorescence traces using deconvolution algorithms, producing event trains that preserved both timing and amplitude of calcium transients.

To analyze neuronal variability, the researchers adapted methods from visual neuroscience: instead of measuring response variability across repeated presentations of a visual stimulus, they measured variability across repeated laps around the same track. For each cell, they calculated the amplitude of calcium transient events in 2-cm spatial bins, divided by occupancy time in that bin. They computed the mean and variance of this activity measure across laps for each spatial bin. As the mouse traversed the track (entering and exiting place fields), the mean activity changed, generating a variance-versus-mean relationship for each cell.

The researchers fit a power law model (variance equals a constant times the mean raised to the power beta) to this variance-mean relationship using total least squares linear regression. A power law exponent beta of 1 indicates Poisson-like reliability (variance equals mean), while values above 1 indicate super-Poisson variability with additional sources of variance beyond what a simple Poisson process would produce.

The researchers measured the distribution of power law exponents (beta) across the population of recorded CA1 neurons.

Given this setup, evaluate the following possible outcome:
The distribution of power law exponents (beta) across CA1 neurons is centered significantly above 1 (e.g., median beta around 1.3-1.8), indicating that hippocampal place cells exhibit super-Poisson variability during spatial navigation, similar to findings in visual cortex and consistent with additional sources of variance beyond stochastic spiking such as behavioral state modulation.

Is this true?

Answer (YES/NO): NO